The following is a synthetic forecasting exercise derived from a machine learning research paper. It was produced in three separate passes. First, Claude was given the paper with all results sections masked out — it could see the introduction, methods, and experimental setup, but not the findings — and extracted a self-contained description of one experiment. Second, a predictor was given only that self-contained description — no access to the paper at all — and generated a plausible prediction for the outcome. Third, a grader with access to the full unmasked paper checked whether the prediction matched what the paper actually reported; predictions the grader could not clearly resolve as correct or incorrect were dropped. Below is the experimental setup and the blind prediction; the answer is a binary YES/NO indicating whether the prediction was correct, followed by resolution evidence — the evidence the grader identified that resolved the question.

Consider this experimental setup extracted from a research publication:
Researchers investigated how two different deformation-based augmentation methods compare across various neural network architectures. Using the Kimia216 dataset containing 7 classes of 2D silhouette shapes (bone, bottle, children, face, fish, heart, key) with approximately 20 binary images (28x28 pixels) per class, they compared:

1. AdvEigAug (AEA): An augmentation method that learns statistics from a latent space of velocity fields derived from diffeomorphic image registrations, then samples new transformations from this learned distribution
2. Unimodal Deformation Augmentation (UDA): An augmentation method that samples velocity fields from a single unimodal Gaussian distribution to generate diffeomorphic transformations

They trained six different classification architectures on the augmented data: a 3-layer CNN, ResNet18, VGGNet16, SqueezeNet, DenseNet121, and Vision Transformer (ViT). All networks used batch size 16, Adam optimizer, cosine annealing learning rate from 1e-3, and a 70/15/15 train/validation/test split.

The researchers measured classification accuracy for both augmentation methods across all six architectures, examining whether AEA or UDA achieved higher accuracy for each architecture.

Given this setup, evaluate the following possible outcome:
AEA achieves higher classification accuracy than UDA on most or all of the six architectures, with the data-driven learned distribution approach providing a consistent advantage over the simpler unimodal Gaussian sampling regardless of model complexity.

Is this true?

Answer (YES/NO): NO